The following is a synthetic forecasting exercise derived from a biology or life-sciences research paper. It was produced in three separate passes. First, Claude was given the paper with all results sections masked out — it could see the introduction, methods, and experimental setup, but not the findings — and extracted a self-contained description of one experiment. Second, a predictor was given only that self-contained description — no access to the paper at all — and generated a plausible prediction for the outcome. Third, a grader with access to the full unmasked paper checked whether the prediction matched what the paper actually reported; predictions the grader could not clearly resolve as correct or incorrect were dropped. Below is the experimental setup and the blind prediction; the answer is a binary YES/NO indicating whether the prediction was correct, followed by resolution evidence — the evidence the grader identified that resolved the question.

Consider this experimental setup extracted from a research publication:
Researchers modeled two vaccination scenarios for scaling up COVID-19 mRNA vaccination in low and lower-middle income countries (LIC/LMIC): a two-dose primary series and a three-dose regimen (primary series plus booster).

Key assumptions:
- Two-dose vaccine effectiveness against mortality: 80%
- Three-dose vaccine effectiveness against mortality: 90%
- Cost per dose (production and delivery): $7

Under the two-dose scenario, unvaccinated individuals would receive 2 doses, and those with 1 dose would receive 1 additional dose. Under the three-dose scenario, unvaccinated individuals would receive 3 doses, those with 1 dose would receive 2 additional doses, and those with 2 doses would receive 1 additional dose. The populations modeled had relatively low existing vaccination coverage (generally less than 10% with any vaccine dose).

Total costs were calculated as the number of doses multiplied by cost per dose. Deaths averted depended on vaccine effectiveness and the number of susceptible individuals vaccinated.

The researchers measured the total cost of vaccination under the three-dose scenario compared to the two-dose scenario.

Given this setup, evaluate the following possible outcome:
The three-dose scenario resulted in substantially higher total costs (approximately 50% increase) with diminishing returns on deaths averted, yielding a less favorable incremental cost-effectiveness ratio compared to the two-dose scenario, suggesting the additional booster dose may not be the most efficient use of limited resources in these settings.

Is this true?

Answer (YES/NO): NO